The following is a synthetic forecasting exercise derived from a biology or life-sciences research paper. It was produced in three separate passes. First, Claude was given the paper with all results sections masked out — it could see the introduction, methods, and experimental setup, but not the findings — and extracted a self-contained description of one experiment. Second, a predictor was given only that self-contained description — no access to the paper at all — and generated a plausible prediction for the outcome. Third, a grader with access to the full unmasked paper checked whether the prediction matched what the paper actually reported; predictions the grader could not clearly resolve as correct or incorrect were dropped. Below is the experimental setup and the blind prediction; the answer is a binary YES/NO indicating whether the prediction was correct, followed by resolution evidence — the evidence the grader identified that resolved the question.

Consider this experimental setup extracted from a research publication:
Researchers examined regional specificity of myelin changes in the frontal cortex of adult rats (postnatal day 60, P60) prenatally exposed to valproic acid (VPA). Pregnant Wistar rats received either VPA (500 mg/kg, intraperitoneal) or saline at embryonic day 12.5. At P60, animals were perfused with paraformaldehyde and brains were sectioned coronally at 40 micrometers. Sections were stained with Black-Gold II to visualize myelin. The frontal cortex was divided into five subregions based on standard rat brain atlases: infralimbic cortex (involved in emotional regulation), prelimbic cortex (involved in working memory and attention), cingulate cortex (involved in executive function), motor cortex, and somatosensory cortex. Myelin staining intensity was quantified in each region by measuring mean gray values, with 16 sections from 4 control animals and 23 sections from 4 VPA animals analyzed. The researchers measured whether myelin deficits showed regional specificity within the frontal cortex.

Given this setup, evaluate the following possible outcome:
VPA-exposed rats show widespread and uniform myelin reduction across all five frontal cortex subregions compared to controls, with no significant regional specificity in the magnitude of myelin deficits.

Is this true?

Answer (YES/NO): NO